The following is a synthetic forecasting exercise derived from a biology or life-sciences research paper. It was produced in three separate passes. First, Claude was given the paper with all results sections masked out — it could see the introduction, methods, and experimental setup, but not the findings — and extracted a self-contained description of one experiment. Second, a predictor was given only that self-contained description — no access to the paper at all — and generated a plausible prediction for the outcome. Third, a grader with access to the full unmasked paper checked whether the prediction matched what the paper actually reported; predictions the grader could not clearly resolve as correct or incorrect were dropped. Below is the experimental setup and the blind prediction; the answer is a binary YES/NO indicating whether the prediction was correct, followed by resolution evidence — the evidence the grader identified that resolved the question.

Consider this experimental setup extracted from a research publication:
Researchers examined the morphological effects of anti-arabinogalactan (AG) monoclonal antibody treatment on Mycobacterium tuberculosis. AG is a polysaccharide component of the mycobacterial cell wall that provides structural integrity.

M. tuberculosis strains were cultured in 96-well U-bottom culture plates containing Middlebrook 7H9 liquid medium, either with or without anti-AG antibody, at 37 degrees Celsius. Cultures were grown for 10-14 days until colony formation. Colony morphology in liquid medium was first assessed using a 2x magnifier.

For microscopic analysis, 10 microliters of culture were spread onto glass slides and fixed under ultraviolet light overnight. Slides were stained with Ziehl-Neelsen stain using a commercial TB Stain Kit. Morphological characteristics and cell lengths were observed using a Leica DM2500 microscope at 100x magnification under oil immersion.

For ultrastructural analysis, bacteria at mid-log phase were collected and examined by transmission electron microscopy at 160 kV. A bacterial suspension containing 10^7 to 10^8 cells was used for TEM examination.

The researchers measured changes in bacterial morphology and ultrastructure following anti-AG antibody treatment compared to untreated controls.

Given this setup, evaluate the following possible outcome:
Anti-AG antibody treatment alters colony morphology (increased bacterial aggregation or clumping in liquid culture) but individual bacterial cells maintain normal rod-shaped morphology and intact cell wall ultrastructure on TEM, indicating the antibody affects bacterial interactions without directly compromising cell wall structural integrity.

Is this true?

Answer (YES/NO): NO